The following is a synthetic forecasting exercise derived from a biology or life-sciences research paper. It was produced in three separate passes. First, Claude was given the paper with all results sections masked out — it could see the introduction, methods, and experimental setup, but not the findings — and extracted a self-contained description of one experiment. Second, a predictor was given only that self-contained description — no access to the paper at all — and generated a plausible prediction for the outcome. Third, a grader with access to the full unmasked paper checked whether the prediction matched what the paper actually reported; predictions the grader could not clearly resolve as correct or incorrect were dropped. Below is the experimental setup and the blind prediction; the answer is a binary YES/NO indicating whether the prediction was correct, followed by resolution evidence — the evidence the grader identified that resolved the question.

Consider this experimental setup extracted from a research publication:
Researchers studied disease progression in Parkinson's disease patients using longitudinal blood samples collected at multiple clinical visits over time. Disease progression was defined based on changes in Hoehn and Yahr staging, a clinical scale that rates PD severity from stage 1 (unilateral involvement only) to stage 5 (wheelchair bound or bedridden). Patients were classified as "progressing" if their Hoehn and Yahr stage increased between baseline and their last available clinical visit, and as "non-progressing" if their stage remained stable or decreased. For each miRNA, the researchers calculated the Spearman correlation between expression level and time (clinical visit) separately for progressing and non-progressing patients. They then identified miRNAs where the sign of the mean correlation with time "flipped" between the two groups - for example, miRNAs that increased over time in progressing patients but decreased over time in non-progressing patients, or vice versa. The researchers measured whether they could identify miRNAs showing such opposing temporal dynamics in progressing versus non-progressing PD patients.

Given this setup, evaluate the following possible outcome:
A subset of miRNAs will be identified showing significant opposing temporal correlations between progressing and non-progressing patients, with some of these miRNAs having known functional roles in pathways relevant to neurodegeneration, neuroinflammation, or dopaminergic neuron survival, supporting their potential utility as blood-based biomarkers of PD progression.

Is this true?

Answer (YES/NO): NO